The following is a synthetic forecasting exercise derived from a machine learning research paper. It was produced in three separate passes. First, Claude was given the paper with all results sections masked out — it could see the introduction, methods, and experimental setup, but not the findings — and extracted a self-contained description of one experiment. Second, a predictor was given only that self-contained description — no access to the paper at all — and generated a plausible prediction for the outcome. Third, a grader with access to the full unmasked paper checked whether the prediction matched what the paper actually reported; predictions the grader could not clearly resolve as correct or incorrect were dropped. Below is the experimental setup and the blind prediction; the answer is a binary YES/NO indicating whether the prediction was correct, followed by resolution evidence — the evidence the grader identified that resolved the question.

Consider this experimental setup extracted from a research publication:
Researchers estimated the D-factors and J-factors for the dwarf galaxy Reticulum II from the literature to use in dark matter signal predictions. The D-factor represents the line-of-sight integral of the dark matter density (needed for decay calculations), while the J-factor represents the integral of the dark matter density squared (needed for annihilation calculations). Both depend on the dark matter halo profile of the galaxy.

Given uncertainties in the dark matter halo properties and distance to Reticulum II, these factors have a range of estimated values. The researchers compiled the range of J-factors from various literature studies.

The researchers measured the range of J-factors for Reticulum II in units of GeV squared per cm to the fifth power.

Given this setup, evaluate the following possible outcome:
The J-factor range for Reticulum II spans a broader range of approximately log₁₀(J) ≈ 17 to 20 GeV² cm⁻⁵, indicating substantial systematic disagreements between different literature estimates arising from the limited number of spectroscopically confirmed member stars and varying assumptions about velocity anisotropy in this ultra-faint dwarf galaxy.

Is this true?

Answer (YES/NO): NO